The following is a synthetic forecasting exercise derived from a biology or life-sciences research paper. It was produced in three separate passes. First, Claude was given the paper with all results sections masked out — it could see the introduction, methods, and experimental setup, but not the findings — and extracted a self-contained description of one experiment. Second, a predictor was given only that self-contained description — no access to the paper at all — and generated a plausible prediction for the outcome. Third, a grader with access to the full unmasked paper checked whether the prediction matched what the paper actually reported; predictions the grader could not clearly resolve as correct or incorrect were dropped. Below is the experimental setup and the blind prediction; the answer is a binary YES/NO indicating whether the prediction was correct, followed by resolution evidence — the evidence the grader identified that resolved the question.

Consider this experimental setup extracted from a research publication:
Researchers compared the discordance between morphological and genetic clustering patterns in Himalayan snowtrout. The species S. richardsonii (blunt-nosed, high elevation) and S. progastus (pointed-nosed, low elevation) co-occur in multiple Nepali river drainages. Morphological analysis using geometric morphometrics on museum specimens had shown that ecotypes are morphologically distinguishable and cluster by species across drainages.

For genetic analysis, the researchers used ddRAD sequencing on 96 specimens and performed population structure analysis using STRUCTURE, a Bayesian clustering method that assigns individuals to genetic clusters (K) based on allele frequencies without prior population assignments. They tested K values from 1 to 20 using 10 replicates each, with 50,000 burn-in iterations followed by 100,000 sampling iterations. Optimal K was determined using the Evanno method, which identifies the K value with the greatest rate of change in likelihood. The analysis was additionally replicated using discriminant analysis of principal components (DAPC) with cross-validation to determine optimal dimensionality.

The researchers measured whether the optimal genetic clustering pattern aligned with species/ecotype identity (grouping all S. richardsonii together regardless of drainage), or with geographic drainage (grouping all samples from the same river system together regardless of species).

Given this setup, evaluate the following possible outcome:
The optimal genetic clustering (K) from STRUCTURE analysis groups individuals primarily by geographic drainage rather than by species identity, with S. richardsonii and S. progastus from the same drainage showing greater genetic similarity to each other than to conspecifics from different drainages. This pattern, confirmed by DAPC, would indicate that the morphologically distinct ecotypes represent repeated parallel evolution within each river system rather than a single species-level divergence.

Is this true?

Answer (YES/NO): YES